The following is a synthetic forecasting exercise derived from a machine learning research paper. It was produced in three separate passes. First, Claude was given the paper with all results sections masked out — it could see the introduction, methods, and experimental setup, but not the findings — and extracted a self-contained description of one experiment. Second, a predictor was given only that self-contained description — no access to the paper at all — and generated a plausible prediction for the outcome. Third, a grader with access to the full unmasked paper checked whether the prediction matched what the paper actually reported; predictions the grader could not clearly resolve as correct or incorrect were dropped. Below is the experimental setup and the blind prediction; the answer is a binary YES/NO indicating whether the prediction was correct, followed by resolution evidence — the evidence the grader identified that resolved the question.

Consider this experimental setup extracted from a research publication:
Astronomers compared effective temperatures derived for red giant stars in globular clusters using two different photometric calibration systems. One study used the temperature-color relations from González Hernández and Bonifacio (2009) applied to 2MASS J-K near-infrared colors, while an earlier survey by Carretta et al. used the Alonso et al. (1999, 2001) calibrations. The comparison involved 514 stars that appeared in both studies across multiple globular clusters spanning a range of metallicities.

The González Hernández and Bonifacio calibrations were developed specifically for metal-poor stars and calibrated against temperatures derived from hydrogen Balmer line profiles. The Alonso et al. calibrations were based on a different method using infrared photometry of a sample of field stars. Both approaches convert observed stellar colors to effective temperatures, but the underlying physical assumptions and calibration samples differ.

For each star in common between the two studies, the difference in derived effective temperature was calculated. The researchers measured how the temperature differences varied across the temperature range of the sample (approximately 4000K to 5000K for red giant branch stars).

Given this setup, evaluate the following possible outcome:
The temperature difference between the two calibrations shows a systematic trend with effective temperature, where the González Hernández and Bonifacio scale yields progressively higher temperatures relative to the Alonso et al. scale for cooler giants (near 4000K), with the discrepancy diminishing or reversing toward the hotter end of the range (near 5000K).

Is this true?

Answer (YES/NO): NO